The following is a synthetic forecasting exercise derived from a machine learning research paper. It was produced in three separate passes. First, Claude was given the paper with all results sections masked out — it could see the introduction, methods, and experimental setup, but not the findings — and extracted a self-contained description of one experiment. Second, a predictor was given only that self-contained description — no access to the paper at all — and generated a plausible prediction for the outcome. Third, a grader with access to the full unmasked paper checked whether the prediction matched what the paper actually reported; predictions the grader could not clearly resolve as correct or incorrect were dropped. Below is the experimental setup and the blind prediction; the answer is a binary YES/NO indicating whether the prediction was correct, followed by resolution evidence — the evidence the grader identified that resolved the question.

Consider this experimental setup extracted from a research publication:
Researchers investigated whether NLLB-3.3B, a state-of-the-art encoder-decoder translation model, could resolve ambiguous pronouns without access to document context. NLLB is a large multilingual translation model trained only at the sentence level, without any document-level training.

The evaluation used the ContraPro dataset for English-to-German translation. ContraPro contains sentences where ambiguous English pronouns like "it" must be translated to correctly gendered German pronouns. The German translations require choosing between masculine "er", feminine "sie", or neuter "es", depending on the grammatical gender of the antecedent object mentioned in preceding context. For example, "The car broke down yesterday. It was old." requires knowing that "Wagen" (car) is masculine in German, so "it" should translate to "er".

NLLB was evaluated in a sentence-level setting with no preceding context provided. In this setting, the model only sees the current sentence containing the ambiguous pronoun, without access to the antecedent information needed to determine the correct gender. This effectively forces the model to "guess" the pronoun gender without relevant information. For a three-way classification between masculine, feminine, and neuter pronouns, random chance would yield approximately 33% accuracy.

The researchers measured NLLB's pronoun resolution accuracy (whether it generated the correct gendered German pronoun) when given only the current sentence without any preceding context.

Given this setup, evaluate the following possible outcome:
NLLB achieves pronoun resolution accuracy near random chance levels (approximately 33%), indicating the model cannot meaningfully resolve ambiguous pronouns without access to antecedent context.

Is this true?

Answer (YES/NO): NO